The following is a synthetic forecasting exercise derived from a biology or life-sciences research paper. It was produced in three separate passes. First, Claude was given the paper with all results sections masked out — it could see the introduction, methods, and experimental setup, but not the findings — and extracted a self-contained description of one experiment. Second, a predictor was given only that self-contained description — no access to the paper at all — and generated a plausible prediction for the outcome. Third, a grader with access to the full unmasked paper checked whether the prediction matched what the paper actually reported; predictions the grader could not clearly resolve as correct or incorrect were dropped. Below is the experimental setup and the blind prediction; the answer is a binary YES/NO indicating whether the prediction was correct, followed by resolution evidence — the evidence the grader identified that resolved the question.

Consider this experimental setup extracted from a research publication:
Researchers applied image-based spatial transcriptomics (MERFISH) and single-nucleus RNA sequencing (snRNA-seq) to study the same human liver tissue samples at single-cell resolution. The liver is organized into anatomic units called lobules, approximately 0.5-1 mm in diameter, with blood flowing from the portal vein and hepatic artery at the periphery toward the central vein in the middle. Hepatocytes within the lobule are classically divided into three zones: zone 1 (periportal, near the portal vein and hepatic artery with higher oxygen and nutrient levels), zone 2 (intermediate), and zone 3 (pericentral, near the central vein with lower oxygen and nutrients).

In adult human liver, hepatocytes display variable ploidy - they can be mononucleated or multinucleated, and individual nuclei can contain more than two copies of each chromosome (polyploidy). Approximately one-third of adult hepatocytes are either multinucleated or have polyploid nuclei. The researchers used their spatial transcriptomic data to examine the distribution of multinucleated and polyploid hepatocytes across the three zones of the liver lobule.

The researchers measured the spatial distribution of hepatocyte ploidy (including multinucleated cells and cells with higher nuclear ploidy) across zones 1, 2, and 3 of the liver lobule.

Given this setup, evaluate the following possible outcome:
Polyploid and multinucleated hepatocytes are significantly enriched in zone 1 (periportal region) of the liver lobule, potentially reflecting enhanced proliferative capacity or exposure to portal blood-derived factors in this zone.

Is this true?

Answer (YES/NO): NO